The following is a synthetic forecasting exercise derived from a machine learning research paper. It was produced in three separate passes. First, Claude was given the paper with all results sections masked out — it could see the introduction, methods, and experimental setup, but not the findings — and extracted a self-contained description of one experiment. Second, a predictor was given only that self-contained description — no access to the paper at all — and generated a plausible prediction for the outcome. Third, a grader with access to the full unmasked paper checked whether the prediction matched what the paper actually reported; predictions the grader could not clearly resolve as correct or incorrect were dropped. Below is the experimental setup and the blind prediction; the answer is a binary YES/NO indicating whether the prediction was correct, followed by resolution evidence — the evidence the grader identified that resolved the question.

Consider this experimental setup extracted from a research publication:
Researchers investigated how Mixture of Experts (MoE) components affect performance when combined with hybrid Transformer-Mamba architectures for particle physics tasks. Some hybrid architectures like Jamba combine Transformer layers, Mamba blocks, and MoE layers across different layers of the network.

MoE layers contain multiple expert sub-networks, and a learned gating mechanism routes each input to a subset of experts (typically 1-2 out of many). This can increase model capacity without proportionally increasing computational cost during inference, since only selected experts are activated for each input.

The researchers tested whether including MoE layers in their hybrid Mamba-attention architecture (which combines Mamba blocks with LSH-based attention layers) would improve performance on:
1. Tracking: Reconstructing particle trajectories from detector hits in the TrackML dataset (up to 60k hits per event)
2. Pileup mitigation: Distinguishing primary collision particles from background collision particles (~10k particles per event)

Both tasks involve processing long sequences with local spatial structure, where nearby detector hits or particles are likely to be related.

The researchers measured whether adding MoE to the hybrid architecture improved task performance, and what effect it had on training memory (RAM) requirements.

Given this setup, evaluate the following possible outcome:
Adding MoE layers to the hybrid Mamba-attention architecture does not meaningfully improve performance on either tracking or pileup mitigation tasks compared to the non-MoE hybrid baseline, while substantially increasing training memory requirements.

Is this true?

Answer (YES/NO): YES